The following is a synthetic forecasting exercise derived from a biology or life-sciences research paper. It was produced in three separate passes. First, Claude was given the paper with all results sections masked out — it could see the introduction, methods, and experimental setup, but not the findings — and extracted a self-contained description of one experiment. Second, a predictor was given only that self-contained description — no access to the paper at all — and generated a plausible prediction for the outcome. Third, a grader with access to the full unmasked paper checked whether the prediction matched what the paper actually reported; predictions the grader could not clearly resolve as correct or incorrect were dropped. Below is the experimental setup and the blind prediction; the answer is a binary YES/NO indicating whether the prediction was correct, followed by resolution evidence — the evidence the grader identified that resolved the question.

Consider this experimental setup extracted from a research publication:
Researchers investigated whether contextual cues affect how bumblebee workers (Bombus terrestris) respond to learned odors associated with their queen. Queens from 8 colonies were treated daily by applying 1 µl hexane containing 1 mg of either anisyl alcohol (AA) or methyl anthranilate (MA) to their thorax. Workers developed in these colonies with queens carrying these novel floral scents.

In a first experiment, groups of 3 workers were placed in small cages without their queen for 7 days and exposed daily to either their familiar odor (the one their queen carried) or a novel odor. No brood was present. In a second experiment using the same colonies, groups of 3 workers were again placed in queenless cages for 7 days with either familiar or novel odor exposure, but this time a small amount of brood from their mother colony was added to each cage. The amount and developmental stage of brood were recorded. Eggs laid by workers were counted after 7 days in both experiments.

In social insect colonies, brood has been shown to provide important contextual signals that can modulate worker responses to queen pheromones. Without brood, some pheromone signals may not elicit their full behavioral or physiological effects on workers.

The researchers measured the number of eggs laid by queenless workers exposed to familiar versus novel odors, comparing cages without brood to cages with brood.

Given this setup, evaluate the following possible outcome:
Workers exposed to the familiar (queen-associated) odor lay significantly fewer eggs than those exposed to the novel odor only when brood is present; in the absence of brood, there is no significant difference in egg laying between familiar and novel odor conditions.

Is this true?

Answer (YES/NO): NO